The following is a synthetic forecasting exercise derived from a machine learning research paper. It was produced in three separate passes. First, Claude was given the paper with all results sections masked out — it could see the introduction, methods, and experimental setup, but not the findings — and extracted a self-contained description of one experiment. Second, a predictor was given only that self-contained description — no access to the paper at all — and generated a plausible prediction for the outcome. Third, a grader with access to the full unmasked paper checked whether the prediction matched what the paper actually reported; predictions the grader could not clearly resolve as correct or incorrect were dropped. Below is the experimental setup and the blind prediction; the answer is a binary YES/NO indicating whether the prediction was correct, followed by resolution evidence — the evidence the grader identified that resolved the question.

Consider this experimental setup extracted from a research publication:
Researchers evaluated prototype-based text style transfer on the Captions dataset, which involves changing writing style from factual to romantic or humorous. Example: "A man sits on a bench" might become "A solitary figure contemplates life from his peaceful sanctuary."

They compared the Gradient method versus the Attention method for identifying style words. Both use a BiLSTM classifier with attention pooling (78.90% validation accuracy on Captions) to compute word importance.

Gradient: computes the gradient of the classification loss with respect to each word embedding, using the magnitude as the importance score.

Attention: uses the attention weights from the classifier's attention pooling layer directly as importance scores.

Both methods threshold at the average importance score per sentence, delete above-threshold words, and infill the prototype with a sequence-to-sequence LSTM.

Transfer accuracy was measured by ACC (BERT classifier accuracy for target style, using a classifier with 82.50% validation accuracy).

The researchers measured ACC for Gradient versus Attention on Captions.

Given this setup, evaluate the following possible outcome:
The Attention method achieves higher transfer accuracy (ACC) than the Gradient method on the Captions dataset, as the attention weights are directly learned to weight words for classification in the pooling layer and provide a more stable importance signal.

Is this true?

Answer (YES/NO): YES